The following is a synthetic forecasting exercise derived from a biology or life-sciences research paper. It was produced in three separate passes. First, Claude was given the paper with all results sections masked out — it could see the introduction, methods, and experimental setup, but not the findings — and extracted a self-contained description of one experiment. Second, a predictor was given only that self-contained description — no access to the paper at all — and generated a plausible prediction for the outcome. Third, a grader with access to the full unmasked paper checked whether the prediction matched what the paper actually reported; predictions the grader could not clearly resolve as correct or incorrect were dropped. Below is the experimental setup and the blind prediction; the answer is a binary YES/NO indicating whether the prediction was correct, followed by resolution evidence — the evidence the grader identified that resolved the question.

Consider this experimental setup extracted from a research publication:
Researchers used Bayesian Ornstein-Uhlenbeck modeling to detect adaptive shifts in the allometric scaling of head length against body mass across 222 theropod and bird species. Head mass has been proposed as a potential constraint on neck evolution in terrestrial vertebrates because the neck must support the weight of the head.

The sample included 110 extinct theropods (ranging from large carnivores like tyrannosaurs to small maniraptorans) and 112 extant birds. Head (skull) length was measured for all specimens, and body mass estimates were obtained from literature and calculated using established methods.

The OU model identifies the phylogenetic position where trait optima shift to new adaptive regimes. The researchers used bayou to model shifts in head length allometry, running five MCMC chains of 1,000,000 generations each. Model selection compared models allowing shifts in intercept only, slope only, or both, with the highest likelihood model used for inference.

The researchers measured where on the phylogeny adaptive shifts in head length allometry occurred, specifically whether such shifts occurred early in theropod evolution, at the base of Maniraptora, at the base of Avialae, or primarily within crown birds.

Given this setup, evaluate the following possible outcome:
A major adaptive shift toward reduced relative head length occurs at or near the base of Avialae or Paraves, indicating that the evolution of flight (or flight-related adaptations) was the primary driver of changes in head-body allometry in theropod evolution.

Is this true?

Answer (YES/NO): NO